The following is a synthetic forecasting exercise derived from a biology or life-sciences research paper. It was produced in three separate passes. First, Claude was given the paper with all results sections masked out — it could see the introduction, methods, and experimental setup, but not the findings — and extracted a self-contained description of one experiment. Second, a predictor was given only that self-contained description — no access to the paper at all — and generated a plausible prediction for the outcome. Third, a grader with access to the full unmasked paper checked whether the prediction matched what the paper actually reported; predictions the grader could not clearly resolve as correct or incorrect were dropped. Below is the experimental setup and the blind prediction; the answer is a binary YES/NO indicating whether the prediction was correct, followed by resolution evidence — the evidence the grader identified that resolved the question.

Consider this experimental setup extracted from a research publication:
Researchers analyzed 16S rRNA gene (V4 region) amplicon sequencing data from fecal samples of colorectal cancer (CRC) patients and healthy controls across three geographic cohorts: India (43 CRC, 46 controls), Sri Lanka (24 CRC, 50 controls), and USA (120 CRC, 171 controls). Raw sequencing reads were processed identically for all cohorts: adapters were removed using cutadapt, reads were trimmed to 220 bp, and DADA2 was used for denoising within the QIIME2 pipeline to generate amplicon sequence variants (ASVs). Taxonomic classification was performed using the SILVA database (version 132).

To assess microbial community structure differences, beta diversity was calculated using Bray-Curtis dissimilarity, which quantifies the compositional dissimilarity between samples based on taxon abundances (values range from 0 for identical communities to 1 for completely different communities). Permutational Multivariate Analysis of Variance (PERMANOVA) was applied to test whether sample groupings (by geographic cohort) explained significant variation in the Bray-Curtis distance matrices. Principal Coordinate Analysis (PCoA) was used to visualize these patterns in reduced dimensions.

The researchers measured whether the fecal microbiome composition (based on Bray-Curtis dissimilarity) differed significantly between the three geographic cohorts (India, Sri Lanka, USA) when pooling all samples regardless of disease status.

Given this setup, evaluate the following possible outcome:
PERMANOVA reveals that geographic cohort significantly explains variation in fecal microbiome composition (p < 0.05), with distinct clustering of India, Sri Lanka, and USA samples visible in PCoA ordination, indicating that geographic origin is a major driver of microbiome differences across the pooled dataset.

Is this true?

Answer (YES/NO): YES